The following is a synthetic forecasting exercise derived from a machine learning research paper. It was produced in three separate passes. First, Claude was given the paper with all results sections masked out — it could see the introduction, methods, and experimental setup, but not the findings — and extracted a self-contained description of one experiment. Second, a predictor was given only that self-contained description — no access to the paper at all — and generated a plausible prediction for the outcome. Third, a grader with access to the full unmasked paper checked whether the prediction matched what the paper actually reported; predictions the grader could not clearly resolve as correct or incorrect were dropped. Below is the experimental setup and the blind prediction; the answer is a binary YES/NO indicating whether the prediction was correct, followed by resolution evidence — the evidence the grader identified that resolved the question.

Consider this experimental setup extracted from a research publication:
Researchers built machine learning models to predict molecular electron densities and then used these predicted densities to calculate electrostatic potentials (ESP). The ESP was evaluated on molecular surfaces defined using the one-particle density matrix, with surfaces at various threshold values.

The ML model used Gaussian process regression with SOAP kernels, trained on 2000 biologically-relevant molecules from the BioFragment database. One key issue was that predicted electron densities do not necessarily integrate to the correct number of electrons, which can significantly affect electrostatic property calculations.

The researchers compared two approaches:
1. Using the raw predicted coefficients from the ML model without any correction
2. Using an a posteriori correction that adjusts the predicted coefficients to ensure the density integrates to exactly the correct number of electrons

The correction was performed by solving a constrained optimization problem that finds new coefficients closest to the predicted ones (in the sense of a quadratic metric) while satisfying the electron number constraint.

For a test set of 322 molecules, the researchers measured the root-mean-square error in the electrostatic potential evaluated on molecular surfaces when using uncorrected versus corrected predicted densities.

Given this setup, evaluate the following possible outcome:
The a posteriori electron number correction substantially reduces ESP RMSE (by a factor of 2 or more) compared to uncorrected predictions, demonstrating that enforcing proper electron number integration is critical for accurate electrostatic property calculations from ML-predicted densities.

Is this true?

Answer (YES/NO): YES